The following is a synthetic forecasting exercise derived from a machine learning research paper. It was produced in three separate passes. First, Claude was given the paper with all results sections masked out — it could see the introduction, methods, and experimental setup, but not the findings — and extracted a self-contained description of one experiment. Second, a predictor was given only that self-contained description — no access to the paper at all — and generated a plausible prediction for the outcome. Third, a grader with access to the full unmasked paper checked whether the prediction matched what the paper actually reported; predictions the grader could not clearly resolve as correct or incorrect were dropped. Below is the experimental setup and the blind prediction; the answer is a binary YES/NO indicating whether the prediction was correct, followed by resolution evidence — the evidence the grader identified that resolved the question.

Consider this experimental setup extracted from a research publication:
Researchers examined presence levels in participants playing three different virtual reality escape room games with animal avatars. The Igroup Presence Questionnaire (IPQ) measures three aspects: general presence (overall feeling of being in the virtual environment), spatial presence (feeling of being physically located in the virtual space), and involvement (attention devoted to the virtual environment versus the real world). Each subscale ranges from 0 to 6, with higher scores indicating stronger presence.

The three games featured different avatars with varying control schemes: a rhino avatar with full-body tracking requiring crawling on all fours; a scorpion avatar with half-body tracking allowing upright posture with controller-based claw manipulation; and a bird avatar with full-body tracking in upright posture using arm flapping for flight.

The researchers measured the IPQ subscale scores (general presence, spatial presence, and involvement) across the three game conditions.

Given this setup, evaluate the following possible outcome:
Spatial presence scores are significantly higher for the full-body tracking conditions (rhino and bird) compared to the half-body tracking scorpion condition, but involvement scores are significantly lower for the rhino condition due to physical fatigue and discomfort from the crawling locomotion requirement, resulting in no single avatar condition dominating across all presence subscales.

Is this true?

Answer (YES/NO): NO